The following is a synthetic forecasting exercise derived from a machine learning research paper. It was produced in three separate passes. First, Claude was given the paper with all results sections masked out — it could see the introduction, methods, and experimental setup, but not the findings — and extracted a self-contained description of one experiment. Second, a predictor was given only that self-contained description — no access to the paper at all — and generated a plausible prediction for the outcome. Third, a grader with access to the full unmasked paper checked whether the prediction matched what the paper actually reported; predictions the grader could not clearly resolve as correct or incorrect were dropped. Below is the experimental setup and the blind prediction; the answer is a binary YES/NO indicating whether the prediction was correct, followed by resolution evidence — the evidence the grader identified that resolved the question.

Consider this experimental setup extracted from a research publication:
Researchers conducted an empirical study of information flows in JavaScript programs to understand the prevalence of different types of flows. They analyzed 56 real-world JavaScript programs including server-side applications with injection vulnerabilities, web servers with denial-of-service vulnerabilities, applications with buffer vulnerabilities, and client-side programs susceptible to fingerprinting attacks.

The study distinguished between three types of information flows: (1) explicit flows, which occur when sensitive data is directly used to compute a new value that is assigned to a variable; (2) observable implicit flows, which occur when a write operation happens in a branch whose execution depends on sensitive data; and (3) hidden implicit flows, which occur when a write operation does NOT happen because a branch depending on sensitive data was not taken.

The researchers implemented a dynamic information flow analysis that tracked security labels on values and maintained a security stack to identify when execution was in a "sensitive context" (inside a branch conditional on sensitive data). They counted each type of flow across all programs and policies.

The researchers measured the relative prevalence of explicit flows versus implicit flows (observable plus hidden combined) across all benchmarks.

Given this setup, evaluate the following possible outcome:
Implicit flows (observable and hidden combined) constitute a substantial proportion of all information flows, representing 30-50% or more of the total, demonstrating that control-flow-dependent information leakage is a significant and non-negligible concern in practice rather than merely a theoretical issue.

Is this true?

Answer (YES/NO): NO